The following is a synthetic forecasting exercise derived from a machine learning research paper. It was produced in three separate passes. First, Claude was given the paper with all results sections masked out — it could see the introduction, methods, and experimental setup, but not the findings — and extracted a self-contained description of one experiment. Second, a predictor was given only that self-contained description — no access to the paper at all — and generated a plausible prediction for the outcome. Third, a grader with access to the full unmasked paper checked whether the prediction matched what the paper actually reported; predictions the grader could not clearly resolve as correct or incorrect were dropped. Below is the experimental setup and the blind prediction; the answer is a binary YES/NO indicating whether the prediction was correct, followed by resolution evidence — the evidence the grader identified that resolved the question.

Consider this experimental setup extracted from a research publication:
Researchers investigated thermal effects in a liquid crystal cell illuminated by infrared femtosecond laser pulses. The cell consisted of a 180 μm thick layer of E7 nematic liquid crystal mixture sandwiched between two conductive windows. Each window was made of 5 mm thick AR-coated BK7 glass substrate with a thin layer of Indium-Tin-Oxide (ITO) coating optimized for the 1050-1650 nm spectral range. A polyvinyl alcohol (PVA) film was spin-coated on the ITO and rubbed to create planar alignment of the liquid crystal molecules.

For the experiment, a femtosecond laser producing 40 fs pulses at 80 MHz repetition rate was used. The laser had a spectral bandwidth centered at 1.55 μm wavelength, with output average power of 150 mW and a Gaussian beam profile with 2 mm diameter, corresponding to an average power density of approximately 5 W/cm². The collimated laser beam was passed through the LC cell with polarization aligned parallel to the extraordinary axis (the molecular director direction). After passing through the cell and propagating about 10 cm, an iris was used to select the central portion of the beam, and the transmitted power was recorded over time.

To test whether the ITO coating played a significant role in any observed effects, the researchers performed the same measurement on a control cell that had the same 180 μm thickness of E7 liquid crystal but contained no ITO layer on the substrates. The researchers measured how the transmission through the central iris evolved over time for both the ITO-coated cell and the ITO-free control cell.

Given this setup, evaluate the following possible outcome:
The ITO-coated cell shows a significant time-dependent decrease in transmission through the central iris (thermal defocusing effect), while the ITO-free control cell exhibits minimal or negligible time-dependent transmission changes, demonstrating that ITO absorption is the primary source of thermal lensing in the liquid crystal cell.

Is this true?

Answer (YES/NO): YES